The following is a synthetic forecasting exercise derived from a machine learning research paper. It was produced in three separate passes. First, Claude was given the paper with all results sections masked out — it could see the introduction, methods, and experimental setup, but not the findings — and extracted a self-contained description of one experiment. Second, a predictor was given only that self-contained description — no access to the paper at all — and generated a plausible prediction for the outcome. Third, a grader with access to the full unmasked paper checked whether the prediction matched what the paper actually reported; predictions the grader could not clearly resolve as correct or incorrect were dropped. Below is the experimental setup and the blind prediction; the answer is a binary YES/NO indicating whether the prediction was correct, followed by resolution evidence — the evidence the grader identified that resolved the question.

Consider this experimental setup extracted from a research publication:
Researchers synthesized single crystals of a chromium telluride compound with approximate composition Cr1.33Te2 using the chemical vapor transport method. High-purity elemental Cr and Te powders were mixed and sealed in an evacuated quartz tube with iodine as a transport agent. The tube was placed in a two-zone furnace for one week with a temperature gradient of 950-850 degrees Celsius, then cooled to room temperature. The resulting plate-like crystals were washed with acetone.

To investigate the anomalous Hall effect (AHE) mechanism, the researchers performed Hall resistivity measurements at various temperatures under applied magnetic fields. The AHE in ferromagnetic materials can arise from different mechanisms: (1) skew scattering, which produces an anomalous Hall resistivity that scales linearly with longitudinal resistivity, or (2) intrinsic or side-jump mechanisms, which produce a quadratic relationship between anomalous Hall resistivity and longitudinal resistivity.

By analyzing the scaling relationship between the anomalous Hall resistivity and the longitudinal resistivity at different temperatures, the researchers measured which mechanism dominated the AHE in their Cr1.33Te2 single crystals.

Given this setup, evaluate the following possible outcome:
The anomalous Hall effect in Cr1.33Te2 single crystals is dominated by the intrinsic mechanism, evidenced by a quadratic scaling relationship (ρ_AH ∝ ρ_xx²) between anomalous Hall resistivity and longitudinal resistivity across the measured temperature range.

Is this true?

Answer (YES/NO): NO